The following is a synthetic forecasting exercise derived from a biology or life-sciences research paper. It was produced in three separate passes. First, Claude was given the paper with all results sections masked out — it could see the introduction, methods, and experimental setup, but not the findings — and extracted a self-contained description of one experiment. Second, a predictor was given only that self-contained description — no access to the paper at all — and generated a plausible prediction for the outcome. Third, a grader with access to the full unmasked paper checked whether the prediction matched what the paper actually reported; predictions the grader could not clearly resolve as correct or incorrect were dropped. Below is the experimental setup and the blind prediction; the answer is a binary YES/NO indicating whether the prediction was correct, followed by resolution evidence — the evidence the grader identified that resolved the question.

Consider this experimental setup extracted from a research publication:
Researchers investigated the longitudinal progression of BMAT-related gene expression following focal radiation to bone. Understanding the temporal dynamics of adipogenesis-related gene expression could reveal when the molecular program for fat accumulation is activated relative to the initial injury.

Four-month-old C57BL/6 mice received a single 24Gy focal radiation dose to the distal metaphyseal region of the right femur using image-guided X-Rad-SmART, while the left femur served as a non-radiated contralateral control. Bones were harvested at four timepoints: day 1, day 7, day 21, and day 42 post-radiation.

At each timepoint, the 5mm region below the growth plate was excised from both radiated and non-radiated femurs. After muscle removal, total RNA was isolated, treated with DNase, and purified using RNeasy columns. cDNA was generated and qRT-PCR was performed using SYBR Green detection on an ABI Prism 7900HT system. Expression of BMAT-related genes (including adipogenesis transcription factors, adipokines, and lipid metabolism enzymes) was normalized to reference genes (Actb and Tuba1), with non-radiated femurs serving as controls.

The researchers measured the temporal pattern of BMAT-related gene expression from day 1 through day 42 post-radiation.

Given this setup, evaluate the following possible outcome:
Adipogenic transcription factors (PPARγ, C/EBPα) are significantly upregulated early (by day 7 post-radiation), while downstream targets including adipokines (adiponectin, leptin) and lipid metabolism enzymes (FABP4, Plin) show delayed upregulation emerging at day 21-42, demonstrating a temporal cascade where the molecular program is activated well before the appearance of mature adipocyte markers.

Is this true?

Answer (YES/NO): NO